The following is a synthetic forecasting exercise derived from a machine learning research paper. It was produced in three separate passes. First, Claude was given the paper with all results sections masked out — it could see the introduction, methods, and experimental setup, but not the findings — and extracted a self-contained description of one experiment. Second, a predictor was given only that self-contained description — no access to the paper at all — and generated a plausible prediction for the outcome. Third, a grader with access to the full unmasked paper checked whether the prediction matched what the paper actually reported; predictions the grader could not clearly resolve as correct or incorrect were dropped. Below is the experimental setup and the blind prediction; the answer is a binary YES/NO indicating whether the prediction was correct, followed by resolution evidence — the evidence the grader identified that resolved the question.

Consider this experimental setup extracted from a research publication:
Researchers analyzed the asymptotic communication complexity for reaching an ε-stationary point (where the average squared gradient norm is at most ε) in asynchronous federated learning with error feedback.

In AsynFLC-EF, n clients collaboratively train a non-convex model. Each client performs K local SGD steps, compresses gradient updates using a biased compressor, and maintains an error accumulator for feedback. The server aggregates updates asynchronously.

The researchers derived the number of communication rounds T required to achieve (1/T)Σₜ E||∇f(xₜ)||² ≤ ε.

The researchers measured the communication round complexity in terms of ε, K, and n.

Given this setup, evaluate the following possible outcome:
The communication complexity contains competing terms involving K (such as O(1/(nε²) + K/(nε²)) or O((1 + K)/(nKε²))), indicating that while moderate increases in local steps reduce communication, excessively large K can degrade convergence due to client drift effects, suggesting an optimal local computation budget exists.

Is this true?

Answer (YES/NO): NO